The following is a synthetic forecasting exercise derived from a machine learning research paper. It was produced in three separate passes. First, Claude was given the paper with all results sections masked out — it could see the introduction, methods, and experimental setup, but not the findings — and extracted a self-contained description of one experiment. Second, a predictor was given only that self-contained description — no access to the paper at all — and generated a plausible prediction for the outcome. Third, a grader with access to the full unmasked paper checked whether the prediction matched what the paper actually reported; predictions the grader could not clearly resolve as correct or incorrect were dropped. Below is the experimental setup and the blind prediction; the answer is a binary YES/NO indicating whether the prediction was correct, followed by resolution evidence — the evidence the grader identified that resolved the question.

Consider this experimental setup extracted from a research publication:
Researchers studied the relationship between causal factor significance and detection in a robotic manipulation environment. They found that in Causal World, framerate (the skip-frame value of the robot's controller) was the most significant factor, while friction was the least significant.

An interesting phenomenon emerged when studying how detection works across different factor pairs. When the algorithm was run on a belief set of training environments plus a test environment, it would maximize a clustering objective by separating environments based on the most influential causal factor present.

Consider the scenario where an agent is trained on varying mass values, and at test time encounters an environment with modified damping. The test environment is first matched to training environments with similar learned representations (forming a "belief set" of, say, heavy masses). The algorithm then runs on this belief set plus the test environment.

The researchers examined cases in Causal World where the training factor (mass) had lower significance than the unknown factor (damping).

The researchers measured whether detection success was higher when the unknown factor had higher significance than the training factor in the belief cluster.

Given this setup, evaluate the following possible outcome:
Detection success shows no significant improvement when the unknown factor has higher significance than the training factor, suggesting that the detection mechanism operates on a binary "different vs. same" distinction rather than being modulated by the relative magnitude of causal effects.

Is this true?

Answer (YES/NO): NO